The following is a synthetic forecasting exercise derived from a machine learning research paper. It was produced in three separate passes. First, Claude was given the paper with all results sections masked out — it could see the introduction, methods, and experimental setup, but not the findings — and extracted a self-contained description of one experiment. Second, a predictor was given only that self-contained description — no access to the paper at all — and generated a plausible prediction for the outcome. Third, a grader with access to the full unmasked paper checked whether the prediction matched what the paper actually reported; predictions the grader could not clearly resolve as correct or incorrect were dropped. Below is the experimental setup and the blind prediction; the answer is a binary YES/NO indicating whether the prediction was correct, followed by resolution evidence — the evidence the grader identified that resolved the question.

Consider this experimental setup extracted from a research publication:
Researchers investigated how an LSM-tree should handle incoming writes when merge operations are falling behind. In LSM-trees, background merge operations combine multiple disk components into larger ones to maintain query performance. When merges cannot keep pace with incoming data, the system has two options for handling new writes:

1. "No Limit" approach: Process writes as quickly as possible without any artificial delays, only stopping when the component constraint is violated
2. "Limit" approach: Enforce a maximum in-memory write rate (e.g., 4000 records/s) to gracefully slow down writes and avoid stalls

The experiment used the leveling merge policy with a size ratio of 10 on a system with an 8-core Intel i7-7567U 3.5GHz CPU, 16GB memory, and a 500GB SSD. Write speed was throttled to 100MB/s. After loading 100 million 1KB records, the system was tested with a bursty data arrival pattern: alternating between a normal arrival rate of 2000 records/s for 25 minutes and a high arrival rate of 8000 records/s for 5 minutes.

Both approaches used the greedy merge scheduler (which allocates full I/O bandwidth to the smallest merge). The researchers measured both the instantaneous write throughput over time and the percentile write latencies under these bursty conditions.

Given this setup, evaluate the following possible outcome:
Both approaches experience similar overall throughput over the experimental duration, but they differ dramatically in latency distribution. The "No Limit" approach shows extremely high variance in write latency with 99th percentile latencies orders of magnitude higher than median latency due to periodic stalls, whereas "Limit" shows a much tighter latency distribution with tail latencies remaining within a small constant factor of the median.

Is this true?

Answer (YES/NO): NO